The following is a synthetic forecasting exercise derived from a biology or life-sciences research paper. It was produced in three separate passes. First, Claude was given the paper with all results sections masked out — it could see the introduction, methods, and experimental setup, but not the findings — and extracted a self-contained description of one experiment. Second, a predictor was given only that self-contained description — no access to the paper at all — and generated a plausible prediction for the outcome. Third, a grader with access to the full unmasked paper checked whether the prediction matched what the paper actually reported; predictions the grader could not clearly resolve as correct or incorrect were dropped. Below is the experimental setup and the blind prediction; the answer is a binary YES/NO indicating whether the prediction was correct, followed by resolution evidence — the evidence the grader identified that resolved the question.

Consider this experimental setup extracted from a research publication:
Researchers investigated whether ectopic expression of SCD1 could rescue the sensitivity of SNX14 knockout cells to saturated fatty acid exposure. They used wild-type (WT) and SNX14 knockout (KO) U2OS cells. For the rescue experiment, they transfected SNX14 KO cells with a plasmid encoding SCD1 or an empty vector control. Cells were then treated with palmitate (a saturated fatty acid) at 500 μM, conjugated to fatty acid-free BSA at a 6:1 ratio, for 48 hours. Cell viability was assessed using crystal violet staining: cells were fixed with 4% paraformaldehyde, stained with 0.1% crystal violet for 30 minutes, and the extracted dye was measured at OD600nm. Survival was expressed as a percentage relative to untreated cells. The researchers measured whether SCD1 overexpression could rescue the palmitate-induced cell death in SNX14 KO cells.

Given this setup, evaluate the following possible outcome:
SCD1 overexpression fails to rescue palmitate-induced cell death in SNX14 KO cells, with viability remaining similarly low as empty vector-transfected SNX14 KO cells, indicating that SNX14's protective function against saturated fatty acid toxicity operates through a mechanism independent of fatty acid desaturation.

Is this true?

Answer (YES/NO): NO